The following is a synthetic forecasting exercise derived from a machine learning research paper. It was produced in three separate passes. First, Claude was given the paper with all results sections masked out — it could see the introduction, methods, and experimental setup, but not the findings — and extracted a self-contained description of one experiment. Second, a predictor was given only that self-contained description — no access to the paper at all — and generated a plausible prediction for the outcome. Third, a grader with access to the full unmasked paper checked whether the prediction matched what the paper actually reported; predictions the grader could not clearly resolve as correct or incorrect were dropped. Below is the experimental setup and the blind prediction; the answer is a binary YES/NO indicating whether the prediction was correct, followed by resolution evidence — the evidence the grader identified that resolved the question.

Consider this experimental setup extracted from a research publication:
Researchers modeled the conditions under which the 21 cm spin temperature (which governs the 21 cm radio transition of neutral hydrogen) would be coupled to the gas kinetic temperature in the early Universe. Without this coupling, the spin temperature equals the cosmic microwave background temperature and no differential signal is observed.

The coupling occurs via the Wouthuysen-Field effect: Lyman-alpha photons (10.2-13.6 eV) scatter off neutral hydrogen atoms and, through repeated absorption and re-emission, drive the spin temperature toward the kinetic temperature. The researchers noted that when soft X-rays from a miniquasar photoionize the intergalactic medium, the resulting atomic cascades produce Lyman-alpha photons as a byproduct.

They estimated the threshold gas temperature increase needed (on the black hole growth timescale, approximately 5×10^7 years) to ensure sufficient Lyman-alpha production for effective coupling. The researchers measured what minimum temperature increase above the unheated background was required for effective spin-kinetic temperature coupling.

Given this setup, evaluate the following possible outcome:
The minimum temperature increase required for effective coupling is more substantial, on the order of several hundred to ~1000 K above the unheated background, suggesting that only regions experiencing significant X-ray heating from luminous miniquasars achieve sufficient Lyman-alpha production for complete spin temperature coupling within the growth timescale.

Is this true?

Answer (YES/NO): NO